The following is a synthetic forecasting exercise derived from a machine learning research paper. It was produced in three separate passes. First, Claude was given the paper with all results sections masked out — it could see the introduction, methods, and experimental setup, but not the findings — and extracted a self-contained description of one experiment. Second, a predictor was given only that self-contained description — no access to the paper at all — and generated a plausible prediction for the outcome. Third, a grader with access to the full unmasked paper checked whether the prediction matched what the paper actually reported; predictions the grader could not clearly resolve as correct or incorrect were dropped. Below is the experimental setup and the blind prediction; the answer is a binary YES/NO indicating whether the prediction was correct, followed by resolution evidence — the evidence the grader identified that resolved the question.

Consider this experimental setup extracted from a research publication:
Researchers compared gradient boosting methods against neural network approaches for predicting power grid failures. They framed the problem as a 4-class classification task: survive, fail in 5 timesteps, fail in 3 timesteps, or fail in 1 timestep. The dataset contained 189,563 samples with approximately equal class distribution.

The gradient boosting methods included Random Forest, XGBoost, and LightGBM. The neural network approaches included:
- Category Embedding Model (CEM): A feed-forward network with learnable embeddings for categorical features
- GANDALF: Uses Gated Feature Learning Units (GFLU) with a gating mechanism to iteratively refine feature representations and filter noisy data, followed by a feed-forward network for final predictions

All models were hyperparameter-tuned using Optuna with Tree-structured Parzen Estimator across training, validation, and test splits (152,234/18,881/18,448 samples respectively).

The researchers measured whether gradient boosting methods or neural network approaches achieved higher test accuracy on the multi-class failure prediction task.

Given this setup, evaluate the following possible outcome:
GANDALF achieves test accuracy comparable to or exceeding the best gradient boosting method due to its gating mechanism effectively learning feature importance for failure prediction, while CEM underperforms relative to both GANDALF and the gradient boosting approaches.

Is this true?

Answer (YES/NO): NO